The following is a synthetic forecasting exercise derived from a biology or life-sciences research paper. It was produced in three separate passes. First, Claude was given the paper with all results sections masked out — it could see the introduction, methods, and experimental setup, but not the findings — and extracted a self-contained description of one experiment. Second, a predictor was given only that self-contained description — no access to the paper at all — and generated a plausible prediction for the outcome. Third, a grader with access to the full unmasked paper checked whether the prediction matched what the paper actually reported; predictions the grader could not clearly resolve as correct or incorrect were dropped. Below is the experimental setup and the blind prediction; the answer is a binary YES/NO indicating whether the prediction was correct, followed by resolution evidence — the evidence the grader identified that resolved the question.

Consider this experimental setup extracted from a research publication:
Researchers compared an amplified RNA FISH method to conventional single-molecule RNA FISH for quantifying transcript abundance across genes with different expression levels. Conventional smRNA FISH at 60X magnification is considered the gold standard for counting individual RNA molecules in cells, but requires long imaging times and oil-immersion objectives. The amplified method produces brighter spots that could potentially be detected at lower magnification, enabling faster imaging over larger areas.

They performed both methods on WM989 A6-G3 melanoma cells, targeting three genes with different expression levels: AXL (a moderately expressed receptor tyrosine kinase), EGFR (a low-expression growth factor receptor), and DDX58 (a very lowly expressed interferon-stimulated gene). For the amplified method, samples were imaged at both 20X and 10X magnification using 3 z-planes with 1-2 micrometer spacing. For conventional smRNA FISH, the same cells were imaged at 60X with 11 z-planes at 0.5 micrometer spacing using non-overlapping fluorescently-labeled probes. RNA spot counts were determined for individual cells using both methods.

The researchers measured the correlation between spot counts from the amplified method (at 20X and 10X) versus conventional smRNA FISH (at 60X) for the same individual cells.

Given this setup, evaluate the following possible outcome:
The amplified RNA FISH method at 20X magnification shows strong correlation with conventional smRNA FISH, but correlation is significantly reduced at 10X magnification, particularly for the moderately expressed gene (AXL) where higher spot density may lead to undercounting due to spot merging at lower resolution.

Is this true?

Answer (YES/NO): NO